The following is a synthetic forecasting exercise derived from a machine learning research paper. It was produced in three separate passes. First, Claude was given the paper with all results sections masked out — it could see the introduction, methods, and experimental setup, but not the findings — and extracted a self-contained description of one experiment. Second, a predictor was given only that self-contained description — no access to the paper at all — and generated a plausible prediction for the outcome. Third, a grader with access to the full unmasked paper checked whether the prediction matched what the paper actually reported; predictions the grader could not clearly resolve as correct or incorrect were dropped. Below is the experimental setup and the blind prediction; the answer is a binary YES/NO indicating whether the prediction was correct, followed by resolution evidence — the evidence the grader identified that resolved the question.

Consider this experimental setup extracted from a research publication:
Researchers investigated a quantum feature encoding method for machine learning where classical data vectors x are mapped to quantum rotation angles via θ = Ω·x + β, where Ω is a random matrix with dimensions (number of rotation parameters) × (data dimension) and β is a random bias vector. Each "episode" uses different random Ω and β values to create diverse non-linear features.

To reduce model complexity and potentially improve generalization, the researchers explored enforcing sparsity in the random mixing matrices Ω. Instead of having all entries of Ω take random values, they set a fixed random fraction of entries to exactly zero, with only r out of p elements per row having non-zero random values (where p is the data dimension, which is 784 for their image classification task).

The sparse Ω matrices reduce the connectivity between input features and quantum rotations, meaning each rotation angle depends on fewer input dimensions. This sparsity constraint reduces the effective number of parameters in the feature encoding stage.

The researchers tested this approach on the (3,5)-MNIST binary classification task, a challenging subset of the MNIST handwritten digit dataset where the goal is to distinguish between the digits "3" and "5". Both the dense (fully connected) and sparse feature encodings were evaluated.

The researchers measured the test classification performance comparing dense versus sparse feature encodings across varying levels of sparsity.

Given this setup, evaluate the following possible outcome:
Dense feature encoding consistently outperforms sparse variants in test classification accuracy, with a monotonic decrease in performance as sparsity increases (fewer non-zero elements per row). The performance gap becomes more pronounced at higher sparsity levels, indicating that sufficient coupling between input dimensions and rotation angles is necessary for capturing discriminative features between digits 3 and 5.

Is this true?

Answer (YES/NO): NO